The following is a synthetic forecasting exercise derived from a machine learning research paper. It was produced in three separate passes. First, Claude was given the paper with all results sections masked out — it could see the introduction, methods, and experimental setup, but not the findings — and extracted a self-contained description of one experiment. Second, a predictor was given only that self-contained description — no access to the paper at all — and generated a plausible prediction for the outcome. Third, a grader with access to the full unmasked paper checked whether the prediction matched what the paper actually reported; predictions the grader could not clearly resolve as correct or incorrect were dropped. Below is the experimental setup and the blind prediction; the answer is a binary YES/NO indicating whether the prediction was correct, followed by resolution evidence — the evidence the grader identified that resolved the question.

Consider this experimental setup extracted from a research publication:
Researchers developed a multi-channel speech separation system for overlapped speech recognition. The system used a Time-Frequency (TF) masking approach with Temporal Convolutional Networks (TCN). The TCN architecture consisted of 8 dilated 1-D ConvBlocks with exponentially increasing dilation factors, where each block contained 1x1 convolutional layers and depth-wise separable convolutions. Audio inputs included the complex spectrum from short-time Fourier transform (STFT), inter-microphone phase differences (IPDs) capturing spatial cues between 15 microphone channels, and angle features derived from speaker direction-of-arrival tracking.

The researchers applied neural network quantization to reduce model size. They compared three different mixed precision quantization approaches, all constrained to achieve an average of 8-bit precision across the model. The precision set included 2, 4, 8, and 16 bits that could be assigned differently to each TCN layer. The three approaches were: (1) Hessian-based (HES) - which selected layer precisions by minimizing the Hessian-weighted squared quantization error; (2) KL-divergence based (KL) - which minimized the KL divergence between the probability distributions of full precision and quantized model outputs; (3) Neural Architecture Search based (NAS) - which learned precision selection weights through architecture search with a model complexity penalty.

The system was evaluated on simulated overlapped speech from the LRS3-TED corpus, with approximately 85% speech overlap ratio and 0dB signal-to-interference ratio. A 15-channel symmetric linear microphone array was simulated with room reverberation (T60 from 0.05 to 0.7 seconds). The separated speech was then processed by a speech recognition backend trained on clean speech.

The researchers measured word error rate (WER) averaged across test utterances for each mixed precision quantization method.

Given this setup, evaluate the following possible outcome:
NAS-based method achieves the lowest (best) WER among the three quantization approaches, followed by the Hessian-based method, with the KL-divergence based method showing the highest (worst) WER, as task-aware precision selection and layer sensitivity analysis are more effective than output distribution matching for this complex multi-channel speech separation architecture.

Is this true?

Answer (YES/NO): NO